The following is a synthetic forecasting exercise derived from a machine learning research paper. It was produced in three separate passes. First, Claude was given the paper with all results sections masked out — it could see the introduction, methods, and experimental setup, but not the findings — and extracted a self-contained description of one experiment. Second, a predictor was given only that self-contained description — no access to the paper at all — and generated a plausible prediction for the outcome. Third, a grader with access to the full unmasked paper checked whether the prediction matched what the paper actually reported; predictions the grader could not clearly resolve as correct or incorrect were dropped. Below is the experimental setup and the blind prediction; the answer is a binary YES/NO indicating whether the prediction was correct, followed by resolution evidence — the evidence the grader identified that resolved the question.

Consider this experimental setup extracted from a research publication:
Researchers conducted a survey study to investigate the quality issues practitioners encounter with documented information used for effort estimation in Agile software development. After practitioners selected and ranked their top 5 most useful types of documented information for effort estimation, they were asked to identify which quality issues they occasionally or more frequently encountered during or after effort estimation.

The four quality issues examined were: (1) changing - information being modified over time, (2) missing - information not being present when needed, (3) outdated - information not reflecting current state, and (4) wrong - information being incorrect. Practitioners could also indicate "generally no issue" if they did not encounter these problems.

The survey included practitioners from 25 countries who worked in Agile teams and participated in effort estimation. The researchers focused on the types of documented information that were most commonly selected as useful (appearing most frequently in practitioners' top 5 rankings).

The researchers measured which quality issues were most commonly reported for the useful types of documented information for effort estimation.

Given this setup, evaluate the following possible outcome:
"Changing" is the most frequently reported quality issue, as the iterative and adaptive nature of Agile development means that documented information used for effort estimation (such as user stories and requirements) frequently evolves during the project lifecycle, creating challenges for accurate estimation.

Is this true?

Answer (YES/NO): YES